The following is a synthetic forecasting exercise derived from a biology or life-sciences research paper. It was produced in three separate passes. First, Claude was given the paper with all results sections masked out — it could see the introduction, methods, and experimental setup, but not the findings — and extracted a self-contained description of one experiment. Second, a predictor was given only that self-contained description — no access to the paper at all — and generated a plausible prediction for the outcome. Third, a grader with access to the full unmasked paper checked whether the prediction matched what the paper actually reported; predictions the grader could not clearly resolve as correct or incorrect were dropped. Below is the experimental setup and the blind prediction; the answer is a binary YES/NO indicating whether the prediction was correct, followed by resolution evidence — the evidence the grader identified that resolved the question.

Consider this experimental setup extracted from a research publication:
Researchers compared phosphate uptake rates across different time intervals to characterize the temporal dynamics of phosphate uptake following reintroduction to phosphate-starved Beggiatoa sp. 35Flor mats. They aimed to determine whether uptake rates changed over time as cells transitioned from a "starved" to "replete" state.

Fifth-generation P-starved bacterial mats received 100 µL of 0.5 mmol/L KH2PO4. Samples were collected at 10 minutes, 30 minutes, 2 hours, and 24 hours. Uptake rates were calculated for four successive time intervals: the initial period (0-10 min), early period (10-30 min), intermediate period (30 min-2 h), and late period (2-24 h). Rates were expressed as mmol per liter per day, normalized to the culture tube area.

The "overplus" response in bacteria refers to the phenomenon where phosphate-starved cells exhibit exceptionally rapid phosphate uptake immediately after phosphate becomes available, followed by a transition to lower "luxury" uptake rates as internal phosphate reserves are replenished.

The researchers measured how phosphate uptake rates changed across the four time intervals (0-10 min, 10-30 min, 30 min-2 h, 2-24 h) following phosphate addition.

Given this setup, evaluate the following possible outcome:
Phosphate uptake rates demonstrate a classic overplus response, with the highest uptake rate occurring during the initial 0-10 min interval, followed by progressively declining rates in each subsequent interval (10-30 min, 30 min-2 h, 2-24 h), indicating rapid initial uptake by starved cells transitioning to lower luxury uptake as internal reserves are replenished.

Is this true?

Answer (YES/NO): YES